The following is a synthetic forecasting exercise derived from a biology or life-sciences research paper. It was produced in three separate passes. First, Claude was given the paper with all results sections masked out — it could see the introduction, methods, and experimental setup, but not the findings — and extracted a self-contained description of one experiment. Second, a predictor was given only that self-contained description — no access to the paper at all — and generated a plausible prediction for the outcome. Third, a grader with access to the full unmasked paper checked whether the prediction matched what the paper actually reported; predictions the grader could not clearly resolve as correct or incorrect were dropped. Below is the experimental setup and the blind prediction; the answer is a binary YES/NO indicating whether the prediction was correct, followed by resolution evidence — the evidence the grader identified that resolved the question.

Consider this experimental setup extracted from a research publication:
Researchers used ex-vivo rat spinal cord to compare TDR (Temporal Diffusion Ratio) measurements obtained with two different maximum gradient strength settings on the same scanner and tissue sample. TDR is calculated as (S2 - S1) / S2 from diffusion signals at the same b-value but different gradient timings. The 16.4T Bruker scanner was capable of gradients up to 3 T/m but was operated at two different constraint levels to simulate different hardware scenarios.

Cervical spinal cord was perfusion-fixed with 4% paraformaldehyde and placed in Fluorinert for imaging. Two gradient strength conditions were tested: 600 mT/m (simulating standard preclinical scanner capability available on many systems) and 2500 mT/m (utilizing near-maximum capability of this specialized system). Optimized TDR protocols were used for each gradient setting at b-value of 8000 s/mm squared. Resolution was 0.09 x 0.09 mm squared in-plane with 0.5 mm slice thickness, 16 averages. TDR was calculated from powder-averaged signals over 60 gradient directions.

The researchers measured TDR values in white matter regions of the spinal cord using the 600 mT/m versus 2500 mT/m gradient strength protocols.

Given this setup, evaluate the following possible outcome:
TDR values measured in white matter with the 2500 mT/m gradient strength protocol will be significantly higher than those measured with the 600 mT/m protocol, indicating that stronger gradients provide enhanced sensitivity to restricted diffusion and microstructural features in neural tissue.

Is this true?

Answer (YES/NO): YES